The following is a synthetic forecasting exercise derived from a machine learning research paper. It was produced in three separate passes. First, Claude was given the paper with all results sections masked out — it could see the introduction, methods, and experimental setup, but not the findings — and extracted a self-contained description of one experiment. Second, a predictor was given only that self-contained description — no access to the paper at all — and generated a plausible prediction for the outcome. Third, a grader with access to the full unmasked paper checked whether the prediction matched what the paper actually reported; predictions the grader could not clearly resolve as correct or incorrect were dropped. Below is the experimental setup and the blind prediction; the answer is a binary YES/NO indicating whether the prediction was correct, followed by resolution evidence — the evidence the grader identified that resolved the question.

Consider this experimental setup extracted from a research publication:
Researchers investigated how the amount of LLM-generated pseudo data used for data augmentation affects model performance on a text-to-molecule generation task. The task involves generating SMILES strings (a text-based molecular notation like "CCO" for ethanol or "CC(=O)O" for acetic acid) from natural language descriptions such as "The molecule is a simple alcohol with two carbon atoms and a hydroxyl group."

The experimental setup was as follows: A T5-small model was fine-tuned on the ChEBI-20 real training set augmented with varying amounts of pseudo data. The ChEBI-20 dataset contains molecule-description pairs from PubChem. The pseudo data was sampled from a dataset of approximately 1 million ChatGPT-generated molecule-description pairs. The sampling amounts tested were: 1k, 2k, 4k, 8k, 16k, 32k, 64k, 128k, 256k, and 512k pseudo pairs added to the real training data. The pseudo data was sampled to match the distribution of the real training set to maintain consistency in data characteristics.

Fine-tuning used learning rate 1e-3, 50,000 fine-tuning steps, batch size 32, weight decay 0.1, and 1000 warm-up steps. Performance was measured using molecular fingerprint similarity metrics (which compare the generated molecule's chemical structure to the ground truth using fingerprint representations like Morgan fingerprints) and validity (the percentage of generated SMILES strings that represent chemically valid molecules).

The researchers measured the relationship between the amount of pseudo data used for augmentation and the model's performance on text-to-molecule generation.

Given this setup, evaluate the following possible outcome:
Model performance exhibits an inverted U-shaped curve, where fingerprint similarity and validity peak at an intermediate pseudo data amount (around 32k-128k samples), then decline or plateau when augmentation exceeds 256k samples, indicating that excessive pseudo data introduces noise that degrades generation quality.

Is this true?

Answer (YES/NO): NO